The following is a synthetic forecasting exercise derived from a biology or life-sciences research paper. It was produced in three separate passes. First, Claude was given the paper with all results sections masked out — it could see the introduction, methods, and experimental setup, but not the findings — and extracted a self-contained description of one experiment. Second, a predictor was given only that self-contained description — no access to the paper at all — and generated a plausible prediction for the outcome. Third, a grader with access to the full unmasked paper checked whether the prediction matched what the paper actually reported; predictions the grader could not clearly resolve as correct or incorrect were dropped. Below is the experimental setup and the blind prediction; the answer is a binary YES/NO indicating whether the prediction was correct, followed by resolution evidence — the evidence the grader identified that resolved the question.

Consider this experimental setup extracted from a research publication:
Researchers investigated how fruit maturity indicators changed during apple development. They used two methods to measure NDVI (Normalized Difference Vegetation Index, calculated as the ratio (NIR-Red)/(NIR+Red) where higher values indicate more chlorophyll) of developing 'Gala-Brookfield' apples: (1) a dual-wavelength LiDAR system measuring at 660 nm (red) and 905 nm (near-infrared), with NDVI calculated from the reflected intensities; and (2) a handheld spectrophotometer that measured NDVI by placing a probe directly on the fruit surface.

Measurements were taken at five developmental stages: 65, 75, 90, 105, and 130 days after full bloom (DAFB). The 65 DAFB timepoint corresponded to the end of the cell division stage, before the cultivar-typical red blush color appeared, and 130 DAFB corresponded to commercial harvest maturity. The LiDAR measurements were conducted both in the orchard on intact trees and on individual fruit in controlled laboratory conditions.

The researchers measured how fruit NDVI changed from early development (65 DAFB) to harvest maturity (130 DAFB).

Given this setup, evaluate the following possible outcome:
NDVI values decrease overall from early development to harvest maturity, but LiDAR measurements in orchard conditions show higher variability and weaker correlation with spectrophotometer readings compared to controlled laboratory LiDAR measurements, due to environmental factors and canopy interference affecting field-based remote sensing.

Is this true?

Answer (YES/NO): NO